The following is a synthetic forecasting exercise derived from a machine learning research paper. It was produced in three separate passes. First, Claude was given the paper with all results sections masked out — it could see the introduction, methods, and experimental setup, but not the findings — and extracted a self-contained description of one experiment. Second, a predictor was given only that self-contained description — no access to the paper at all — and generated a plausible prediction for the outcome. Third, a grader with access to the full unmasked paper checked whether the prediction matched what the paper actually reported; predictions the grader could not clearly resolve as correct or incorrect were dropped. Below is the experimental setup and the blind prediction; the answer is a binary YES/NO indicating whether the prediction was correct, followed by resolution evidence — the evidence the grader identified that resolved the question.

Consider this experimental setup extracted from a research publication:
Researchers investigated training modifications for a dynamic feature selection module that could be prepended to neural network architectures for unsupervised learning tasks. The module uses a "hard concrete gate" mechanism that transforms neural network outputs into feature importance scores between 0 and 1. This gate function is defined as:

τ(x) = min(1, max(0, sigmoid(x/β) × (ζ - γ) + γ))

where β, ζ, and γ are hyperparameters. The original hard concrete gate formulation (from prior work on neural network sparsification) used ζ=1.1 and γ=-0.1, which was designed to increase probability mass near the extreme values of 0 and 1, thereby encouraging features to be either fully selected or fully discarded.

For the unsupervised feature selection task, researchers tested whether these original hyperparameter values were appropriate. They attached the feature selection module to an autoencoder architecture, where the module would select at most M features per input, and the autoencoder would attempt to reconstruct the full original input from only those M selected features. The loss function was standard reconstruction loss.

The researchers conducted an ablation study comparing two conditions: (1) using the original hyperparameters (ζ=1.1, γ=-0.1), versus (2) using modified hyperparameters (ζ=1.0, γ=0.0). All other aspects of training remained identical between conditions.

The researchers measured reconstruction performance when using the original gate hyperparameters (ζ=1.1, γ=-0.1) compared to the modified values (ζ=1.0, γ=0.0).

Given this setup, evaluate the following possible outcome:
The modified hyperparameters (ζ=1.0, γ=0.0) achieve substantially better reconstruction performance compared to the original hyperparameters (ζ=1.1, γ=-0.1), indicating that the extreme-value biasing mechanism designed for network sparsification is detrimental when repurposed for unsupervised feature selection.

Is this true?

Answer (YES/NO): NO